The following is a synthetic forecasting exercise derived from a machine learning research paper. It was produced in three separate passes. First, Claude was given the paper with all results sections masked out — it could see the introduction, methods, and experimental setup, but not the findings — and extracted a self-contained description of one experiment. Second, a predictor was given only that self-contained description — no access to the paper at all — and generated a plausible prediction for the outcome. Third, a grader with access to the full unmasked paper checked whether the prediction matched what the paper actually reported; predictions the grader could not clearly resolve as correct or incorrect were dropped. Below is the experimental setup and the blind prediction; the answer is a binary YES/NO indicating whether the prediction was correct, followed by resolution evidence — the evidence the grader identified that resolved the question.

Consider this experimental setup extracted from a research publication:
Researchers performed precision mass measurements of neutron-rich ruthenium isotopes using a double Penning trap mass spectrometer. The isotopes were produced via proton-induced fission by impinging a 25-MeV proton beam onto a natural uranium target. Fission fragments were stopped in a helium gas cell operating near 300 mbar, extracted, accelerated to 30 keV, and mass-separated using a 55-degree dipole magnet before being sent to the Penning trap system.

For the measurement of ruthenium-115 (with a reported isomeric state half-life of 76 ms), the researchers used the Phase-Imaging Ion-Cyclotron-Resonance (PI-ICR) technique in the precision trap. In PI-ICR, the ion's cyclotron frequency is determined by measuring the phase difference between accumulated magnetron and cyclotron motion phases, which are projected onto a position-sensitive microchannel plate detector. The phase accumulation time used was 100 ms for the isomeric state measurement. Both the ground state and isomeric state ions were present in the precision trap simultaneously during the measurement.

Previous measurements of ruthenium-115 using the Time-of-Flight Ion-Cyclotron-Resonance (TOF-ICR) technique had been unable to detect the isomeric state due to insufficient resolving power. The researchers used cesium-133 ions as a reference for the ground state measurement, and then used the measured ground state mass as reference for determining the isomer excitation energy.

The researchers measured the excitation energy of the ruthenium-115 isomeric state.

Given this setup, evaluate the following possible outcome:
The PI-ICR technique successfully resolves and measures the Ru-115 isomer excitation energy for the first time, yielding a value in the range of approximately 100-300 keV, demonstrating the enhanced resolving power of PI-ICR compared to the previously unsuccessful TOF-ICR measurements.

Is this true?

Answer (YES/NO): YES